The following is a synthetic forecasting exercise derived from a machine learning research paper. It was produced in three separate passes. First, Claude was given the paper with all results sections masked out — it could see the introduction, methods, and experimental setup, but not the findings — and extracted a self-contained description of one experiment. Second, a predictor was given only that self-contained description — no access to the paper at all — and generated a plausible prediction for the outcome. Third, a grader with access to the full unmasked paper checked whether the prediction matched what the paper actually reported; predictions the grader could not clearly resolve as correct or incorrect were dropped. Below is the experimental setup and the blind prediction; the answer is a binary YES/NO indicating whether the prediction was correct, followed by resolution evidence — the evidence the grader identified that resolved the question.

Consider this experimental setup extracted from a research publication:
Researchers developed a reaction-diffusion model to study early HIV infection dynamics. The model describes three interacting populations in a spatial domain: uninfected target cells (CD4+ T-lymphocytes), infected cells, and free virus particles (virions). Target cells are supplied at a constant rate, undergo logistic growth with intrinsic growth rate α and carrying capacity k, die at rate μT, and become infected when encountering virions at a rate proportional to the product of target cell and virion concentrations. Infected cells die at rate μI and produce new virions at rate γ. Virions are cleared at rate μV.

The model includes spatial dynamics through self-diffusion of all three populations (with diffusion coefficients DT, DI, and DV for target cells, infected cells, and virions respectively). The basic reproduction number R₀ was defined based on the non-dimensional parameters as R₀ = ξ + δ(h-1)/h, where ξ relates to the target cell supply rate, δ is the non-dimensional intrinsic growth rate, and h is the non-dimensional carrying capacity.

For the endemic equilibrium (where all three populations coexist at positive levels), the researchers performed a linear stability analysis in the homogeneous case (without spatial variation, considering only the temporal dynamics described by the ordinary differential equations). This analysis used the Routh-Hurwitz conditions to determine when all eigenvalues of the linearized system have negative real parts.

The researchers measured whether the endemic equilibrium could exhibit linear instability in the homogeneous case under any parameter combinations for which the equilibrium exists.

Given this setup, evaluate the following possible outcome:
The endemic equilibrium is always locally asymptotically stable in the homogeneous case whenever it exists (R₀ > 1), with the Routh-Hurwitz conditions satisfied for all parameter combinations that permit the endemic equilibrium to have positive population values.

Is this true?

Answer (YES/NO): YES